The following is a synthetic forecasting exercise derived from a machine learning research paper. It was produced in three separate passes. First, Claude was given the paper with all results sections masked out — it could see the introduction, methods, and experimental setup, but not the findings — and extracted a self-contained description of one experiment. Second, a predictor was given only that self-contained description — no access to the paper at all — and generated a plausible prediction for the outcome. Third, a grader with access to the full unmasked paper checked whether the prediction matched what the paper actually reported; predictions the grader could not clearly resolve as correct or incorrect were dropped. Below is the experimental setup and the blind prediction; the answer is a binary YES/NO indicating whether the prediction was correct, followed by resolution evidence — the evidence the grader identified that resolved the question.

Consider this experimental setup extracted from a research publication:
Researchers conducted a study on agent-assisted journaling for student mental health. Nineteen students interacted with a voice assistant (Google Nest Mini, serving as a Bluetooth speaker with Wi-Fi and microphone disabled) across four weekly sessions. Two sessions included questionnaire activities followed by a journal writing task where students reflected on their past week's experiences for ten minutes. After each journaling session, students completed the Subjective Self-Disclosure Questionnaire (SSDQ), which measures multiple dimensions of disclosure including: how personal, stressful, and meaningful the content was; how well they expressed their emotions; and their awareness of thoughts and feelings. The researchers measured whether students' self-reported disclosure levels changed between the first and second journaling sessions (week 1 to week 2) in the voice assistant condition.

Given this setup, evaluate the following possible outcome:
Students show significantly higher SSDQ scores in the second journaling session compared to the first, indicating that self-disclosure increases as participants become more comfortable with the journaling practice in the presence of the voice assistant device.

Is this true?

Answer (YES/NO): NO